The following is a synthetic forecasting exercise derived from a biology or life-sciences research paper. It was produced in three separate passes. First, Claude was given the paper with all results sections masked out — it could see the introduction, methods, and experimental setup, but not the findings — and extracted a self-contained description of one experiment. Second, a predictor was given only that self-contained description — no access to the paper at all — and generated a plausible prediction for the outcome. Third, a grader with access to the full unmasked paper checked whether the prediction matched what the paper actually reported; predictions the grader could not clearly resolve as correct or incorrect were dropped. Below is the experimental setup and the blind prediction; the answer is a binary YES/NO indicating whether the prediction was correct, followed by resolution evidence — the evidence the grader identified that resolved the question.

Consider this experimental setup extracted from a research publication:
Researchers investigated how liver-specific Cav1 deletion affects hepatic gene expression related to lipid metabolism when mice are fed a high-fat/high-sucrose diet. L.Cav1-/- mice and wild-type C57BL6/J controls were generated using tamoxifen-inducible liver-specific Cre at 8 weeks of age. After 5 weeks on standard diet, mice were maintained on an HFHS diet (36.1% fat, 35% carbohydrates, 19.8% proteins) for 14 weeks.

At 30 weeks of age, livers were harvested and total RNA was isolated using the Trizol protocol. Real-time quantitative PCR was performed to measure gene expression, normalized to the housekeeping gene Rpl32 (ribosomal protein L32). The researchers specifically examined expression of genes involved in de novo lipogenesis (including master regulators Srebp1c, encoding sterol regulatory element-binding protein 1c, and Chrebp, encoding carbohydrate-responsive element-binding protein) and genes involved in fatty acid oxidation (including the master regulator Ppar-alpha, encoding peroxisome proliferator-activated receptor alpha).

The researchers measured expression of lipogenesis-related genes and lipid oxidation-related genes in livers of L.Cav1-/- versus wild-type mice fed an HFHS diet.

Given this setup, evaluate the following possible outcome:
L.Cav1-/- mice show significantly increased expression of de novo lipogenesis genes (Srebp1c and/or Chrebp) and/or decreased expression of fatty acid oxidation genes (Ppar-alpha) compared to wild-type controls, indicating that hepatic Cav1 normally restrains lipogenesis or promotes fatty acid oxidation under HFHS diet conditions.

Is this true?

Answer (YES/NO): NO